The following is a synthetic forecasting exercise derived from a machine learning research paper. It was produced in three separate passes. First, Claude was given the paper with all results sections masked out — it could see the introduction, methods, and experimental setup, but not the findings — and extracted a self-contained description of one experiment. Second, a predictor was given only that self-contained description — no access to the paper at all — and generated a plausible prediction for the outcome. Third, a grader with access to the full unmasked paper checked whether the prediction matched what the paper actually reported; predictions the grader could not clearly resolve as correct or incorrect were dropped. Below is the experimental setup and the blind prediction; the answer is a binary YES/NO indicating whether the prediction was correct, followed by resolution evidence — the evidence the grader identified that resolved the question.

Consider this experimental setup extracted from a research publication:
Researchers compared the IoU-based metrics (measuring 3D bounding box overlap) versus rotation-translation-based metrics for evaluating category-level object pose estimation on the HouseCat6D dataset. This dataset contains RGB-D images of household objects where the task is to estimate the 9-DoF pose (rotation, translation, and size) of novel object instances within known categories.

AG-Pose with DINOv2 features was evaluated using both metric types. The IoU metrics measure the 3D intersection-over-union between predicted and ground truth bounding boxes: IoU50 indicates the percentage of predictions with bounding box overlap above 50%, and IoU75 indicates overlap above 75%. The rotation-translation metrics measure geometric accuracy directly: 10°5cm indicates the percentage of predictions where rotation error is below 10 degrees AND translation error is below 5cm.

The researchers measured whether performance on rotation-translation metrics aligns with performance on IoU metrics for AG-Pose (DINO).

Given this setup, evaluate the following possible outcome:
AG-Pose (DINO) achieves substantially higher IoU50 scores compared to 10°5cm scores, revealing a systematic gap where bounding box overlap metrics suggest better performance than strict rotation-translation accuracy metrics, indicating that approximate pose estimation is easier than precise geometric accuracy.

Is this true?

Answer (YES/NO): YES